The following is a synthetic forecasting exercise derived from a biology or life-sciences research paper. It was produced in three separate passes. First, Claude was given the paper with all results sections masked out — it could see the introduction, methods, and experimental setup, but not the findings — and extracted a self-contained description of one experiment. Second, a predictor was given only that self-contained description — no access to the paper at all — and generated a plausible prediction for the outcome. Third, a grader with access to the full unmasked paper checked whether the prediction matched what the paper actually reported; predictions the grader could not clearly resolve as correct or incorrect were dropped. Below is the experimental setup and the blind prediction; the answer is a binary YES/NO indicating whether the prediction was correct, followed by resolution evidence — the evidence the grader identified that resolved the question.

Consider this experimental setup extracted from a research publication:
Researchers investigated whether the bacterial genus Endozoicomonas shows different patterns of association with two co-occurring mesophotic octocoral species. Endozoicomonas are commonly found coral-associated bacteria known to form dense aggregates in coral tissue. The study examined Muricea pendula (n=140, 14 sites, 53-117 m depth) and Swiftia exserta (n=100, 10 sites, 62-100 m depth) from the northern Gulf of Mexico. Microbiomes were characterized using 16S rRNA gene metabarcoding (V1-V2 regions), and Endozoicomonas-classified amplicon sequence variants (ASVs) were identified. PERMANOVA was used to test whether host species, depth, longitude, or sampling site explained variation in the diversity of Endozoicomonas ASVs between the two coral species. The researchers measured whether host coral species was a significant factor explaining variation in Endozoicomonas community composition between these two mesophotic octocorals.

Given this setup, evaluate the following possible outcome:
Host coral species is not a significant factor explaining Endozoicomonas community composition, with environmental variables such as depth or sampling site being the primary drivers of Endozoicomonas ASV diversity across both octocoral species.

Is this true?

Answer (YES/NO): NO